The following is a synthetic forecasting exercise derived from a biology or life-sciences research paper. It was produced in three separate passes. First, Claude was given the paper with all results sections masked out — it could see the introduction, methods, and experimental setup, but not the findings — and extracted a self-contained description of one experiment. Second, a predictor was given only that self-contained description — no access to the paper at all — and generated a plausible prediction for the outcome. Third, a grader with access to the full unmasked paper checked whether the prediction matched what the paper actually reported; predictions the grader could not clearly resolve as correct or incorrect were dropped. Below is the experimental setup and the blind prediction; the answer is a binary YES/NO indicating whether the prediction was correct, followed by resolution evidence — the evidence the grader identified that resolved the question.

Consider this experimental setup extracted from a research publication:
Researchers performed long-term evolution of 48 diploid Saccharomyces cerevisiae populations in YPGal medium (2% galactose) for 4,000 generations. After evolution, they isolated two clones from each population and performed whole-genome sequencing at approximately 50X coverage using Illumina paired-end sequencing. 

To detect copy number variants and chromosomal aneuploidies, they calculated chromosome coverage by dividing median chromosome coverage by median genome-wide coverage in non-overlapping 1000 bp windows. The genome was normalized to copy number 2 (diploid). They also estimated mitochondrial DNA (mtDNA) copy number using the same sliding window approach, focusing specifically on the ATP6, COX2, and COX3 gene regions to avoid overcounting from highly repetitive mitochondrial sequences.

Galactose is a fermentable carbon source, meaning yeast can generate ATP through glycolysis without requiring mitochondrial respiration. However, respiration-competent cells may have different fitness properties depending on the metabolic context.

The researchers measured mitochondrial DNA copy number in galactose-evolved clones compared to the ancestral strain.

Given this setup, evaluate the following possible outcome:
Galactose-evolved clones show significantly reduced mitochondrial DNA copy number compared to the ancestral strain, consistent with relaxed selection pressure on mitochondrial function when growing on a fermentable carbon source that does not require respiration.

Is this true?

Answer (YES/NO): YES